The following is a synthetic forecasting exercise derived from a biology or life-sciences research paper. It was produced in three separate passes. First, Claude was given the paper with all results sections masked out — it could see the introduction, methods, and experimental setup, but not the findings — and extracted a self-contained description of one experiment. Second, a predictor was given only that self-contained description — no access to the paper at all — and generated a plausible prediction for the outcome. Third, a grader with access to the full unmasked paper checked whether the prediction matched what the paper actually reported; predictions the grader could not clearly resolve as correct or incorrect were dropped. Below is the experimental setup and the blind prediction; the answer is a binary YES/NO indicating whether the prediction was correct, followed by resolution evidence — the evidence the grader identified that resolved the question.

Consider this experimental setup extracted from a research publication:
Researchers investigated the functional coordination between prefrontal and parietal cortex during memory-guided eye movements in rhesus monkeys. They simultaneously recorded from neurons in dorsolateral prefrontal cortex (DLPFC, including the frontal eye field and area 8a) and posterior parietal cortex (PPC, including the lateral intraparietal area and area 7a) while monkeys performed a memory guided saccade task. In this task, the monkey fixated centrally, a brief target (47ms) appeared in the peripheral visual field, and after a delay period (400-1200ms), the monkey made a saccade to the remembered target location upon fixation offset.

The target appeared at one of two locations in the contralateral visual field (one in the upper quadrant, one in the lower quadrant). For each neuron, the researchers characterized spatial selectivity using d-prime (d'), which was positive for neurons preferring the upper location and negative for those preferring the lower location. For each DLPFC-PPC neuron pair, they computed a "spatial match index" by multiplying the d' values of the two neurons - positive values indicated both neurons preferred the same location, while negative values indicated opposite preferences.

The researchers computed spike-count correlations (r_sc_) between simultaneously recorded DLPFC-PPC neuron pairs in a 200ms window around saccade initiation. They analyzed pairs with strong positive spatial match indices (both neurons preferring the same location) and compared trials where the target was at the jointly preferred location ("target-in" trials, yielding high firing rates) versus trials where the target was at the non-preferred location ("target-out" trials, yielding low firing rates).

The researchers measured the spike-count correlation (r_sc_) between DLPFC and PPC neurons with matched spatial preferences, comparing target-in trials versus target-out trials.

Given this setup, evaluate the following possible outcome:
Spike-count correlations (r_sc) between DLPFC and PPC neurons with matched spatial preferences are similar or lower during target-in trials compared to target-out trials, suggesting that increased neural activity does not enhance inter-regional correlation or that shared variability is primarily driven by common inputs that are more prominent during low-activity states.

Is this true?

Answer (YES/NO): YES